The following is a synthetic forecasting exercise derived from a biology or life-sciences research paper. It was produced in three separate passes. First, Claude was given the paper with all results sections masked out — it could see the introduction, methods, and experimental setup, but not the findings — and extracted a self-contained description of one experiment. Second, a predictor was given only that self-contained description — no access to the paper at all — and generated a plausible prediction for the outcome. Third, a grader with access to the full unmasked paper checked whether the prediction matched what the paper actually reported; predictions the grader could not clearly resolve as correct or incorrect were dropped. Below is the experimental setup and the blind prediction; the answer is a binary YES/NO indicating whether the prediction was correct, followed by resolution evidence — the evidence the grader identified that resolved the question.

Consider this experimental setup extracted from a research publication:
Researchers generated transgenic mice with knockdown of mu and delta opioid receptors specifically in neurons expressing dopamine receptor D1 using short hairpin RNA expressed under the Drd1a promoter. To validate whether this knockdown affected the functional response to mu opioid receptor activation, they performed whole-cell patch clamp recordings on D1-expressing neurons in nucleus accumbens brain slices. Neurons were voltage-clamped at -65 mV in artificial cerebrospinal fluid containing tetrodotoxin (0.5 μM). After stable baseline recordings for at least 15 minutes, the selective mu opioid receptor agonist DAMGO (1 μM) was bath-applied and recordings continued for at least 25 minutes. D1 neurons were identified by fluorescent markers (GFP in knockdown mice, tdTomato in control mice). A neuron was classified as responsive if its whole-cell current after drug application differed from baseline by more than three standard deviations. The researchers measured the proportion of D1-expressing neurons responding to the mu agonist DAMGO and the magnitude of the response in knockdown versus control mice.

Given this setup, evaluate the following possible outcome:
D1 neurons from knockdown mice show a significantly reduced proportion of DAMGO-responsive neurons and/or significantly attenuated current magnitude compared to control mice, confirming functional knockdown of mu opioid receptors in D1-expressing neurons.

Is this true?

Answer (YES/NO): NO